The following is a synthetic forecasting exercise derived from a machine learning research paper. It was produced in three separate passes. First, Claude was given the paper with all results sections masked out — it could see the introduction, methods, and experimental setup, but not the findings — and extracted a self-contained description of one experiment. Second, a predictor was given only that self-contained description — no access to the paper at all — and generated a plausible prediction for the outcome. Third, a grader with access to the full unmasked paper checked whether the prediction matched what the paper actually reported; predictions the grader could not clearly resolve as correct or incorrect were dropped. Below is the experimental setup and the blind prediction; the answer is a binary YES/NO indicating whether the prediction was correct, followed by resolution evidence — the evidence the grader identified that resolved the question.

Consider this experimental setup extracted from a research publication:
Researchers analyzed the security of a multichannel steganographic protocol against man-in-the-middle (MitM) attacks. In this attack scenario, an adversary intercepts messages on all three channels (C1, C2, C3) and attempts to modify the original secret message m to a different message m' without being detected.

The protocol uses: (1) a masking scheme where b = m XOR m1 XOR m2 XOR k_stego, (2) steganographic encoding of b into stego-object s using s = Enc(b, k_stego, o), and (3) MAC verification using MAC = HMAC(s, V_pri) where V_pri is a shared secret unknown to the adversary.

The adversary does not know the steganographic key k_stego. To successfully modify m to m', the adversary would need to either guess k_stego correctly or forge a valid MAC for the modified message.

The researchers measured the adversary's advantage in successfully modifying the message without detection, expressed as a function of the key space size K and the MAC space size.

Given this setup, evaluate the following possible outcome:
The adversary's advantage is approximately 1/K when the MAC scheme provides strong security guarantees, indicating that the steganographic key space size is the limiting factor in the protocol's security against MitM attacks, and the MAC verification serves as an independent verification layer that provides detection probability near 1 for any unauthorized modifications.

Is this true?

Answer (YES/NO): NO